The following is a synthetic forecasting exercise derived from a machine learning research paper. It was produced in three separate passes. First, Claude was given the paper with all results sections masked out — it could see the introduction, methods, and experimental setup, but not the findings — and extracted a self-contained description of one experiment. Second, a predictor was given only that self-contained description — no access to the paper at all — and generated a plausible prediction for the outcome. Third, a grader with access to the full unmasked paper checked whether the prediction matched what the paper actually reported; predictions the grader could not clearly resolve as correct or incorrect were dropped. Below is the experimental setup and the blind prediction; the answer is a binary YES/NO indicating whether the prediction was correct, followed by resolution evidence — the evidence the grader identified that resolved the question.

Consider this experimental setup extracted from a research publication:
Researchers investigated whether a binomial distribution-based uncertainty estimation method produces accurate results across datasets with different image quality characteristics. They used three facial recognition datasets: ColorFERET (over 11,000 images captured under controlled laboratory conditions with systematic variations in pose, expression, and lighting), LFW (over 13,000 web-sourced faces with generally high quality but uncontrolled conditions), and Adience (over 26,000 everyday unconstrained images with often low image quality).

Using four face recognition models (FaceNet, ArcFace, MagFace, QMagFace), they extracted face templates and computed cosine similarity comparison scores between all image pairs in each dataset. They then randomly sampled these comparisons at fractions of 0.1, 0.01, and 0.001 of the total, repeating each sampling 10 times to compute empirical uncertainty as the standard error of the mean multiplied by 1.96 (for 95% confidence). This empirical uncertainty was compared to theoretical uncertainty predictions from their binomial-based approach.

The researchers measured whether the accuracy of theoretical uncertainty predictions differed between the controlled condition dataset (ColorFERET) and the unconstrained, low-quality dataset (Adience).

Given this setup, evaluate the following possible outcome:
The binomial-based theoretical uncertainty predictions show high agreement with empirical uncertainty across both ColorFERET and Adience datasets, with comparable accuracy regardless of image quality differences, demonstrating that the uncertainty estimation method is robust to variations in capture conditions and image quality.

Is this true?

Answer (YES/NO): YES